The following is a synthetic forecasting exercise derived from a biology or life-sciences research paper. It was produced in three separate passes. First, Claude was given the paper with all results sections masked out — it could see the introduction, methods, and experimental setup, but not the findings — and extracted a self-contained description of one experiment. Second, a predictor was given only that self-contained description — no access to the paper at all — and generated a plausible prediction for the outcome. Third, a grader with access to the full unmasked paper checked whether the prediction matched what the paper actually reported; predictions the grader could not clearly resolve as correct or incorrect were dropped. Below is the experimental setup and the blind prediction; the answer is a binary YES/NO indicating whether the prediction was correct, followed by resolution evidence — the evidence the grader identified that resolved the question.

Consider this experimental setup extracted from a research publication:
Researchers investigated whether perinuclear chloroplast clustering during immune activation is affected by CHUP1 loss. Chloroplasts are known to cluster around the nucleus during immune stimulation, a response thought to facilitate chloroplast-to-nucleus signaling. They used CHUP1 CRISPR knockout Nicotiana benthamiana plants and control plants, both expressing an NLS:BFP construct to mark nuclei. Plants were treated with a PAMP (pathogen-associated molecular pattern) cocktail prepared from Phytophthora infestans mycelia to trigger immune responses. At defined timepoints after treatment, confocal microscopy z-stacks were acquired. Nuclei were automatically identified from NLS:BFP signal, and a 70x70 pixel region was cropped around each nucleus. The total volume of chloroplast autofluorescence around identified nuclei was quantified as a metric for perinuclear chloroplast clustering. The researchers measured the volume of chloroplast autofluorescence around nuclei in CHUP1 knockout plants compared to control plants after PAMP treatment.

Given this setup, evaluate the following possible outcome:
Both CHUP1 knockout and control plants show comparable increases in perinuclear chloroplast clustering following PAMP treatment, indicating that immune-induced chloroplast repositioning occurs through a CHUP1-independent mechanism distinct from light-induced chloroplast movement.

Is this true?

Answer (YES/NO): NO